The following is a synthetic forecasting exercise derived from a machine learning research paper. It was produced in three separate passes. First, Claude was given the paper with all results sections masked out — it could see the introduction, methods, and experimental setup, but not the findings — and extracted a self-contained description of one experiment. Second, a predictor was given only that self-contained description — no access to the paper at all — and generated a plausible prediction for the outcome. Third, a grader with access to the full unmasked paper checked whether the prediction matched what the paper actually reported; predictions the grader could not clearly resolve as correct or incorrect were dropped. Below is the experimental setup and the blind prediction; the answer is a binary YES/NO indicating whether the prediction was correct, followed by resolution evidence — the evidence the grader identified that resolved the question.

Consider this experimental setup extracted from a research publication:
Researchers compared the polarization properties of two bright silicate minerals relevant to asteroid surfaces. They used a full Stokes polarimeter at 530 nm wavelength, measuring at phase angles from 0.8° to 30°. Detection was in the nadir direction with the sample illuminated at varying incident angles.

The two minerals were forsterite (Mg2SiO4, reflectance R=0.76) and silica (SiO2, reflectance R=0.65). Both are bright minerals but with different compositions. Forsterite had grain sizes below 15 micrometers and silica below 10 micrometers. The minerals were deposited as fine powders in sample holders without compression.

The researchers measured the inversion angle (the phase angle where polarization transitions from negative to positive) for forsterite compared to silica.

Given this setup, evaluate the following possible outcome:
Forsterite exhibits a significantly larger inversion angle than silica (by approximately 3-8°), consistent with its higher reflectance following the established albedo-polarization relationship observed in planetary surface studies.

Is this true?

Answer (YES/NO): NO